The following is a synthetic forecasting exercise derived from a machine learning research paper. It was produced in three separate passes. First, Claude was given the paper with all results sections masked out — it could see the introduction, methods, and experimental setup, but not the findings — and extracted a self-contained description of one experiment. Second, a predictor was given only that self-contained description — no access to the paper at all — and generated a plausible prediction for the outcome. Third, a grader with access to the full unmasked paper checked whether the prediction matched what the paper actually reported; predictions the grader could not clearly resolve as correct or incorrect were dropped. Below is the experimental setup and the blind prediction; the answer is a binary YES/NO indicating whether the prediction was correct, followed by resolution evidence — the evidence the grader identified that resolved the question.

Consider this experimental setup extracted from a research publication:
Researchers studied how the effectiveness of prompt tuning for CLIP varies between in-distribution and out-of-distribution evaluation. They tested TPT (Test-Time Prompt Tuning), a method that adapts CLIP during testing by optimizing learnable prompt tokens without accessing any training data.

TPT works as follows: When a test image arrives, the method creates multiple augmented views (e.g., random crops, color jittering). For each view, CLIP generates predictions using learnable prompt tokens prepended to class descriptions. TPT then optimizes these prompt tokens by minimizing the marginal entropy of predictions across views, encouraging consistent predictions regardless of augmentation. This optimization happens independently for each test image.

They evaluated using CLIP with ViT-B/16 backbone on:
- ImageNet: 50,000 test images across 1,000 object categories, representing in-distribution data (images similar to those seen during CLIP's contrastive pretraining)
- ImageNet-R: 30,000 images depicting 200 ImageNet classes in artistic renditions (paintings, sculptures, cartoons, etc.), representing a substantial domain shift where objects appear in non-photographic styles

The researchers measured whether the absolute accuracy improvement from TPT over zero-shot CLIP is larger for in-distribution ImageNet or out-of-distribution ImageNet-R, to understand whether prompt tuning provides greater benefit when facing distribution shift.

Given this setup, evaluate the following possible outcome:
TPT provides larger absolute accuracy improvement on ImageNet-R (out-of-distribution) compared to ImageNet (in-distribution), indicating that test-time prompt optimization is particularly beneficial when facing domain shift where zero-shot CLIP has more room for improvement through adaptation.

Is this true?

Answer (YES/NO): YES